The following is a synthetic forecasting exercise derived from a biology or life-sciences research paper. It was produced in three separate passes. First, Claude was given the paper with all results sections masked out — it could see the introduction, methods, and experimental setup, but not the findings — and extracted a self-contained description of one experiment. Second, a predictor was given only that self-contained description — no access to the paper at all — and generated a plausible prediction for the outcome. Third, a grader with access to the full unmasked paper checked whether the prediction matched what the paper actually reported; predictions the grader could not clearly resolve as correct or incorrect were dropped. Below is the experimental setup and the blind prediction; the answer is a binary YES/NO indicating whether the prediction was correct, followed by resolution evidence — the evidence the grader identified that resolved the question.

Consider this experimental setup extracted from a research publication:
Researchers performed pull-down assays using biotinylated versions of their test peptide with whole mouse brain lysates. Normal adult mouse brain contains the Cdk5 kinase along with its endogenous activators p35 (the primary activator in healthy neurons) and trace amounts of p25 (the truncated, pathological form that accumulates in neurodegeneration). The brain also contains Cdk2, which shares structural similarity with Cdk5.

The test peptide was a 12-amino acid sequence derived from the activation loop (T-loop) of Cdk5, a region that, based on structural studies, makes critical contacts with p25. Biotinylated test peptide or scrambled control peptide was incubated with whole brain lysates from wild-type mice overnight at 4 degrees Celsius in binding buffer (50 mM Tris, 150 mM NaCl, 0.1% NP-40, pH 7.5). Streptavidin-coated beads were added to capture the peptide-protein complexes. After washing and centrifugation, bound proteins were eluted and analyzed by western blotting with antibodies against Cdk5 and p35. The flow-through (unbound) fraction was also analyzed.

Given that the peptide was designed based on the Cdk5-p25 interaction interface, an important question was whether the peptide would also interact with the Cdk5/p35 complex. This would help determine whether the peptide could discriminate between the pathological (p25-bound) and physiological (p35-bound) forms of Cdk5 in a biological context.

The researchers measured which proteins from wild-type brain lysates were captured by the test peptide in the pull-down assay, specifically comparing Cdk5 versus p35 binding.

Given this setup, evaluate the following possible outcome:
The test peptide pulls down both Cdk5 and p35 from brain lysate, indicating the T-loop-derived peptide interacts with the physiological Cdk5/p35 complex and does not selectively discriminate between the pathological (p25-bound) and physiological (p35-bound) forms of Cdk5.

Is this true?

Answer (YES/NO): NO